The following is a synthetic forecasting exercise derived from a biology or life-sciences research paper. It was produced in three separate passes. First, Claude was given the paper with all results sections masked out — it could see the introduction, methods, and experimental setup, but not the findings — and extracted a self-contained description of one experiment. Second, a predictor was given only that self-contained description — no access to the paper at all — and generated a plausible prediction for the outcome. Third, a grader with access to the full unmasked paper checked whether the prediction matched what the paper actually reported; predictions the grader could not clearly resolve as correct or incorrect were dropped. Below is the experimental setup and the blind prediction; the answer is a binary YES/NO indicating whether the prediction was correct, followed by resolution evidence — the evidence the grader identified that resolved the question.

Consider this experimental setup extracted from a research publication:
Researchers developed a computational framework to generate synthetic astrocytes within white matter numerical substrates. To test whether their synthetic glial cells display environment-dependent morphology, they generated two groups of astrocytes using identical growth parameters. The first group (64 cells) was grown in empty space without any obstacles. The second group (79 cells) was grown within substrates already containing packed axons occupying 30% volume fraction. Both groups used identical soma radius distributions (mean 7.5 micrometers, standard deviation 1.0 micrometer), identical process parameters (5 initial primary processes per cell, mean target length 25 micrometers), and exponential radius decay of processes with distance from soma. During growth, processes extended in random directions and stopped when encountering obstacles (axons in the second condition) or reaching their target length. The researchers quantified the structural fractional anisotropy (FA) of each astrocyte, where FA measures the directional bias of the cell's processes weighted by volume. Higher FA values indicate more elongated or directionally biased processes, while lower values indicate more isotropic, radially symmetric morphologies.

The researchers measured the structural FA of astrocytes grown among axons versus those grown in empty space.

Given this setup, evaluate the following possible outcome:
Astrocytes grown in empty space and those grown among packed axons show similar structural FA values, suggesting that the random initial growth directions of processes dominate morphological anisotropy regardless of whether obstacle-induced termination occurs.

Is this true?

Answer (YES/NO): NO